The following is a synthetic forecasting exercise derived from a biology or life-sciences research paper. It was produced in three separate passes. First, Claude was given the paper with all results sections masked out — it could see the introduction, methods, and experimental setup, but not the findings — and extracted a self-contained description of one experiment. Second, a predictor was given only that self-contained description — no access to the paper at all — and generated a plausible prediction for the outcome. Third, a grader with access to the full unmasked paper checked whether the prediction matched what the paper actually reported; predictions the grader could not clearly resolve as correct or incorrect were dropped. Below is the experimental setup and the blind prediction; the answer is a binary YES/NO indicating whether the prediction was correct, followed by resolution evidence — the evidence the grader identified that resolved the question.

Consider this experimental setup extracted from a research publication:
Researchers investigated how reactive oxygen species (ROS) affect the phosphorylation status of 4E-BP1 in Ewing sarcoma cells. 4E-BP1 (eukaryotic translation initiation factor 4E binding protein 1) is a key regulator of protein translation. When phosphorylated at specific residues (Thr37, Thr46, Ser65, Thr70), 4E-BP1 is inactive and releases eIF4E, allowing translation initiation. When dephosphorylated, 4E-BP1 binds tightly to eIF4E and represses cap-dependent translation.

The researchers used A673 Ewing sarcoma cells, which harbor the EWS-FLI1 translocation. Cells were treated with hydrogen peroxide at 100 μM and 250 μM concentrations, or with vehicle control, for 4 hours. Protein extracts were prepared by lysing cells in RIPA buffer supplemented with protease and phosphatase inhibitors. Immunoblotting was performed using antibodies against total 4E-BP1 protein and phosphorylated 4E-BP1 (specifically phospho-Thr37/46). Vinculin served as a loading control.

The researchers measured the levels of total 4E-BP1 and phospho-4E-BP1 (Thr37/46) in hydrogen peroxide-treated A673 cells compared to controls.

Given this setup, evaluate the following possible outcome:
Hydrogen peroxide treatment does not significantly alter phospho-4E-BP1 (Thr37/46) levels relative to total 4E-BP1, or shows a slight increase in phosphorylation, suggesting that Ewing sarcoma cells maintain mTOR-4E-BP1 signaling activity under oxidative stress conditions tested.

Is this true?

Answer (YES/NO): NO